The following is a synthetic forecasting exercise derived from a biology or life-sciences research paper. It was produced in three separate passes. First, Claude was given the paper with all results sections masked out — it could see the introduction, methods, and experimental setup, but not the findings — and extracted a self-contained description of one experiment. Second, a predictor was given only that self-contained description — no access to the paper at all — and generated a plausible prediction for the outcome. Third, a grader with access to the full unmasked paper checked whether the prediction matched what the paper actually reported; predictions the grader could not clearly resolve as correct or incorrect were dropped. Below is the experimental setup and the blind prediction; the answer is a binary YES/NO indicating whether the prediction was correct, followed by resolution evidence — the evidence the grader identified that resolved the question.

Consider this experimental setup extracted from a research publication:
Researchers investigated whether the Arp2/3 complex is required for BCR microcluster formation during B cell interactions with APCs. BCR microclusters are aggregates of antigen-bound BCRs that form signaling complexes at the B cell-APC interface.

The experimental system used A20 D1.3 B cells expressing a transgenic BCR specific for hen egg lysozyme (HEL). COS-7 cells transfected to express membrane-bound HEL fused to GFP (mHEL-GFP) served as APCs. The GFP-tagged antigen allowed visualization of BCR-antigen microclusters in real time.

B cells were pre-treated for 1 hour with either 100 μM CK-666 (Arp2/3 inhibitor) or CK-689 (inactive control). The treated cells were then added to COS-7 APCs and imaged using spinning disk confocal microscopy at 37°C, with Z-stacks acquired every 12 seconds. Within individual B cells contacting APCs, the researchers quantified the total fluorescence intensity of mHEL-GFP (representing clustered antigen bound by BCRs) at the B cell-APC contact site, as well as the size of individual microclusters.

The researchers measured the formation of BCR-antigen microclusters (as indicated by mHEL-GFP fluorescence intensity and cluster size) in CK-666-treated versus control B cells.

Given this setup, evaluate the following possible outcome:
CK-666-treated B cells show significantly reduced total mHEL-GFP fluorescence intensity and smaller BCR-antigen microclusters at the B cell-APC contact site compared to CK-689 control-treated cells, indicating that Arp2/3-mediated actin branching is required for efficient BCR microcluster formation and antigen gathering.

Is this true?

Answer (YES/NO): NO